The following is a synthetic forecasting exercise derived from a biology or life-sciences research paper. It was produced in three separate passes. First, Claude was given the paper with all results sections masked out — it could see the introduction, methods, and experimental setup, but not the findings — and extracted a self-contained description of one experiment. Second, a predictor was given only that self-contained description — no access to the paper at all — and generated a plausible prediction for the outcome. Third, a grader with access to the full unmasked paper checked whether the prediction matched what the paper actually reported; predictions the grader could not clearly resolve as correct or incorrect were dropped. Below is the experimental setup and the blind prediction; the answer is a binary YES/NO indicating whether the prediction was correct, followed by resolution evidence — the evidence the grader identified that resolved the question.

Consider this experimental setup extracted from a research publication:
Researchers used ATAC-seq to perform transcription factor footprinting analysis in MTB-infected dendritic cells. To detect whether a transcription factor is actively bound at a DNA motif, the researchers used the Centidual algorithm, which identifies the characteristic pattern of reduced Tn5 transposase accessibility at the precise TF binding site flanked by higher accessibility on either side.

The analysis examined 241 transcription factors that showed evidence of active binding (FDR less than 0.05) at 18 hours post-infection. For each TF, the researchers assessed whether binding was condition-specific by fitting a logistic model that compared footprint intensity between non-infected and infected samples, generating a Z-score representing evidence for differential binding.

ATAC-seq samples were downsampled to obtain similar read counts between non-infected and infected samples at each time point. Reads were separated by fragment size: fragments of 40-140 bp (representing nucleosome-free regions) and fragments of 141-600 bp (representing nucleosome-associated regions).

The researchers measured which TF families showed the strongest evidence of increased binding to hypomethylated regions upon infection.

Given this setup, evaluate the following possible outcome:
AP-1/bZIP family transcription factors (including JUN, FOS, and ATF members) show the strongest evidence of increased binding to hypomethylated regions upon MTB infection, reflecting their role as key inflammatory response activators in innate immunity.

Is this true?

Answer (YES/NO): NO